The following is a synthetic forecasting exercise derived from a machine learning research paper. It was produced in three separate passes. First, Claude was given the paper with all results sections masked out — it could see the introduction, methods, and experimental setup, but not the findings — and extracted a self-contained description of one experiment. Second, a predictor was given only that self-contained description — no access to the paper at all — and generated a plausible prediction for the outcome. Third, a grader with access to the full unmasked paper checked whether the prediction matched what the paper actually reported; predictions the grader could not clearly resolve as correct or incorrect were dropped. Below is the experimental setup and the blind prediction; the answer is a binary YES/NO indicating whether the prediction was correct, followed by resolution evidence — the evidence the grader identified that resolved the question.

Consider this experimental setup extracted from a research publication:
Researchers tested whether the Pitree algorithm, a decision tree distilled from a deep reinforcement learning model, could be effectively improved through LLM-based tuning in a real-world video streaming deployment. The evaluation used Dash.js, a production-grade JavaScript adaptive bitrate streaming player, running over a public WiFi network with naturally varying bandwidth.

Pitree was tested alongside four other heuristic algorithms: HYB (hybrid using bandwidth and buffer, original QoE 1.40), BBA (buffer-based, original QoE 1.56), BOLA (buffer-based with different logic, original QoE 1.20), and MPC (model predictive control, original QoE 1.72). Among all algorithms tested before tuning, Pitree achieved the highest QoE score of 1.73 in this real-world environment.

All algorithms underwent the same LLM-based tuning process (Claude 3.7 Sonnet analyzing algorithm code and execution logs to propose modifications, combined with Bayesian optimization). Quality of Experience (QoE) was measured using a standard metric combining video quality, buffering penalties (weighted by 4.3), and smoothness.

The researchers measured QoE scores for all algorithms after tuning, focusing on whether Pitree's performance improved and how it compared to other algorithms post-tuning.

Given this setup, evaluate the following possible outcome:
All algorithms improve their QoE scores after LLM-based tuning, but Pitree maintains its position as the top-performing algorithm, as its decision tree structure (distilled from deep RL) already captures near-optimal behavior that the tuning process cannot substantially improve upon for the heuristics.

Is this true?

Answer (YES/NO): NO